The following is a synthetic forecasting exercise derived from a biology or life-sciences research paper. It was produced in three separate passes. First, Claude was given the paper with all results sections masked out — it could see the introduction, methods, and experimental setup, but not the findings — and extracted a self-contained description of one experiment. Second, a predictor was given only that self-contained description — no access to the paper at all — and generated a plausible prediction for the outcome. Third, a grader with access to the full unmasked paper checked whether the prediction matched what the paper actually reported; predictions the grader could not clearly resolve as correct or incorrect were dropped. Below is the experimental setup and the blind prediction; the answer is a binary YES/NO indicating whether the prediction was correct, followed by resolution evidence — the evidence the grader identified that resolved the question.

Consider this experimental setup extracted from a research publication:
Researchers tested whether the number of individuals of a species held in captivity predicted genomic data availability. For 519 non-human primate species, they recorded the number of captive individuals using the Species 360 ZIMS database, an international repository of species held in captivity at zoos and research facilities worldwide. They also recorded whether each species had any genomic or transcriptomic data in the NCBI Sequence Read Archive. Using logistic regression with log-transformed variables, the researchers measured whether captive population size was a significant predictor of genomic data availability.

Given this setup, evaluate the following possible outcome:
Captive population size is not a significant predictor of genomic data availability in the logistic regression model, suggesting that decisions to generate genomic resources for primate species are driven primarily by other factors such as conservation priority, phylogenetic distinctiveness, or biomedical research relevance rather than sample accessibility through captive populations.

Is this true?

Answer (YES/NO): NO